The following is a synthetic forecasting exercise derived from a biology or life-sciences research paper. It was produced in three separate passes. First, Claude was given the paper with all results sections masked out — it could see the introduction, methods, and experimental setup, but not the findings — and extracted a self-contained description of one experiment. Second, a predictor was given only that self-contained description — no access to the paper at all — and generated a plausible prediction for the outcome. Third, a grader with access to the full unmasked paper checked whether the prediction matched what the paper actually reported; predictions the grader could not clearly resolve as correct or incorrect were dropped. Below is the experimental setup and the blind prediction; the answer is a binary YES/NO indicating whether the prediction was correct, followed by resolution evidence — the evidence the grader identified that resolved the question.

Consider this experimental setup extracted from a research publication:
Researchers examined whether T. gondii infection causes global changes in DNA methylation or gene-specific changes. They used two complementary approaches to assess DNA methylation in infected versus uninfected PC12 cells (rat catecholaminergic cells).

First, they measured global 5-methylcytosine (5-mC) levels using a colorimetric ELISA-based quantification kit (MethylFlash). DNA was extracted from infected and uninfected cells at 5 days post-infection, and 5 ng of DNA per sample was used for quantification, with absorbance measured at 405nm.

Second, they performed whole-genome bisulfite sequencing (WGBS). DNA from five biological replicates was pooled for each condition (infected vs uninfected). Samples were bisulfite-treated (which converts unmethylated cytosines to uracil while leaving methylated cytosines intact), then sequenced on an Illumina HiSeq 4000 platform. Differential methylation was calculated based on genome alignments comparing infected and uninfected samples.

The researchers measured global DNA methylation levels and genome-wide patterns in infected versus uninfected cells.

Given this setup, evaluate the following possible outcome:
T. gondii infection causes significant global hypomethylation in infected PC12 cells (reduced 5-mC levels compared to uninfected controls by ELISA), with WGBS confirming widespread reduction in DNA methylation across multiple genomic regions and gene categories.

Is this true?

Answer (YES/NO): NO